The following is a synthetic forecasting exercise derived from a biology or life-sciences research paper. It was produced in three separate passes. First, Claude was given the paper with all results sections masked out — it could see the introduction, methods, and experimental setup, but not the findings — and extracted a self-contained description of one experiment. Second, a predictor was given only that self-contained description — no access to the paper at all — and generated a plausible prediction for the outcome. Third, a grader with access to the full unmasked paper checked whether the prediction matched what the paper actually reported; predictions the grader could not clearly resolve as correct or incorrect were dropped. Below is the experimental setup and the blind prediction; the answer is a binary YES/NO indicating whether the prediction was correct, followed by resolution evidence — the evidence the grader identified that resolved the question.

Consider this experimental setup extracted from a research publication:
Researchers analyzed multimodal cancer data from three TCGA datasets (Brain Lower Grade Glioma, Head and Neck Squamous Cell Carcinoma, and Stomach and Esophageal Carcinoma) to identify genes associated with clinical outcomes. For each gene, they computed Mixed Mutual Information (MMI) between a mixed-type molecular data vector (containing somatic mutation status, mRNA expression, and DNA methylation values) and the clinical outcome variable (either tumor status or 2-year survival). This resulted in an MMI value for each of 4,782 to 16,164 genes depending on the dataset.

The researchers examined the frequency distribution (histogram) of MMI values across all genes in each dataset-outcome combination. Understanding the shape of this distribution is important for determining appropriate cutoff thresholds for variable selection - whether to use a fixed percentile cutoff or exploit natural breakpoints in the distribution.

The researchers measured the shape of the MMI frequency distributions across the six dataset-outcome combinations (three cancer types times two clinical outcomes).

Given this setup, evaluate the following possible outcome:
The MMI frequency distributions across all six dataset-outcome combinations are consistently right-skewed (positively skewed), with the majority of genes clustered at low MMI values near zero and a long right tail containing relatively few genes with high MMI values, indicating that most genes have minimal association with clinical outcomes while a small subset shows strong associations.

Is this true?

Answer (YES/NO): YES